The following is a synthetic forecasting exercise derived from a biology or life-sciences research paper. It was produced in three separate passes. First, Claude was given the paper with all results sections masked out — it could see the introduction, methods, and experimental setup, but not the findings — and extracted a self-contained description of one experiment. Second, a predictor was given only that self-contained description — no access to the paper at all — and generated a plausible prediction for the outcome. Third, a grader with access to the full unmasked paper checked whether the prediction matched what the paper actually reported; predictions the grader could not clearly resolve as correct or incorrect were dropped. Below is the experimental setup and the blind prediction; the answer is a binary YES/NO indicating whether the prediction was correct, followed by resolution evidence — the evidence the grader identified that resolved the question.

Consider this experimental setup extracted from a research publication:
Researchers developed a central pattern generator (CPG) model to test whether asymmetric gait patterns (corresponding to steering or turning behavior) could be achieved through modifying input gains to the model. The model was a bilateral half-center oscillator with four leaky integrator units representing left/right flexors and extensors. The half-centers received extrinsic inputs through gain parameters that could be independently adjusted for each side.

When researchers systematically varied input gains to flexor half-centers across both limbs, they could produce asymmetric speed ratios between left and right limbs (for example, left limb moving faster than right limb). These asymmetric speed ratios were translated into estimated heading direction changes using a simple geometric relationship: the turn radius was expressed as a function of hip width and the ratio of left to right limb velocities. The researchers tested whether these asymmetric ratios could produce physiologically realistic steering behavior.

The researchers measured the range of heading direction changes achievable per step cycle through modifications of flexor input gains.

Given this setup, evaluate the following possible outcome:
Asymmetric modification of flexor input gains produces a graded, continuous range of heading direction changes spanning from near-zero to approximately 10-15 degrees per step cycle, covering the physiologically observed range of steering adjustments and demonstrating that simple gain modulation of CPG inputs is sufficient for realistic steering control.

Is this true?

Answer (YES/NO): YES